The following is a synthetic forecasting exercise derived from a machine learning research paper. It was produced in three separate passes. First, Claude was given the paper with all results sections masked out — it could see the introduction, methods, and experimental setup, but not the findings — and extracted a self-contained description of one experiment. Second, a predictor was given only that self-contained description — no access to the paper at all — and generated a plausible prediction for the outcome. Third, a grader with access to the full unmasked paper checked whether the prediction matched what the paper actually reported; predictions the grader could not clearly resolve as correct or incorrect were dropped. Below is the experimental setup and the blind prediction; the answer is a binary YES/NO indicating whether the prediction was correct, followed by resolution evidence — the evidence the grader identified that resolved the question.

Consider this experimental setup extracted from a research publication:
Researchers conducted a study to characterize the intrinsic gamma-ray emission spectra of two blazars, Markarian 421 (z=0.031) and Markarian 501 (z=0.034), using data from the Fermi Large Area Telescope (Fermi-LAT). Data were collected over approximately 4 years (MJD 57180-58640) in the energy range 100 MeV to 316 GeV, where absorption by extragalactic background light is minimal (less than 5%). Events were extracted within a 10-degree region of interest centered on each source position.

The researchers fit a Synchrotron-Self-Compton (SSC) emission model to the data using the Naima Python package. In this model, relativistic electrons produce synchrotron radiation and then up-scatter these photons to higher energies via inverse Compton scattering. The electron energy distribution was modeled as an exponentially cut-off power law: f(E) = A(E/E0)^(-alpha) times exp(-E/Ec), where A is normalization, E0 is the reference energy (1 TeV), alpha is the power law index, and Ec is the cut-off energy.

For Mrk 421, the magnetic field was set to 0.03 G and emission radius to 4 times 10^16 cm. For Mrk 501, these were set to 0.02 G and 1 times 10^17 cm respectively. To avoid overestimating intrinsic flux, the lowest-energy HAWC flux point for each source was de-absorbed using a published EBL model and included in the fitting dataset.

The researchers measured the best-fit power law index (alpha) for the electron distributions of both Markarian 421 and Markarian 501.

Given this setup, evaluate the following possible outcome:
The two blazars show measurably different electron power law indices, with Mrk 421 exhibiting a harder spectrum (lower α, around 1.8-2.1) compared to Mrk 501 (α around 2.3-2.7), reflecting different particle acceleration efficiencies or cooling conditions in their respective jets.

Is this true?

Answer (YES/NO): NO